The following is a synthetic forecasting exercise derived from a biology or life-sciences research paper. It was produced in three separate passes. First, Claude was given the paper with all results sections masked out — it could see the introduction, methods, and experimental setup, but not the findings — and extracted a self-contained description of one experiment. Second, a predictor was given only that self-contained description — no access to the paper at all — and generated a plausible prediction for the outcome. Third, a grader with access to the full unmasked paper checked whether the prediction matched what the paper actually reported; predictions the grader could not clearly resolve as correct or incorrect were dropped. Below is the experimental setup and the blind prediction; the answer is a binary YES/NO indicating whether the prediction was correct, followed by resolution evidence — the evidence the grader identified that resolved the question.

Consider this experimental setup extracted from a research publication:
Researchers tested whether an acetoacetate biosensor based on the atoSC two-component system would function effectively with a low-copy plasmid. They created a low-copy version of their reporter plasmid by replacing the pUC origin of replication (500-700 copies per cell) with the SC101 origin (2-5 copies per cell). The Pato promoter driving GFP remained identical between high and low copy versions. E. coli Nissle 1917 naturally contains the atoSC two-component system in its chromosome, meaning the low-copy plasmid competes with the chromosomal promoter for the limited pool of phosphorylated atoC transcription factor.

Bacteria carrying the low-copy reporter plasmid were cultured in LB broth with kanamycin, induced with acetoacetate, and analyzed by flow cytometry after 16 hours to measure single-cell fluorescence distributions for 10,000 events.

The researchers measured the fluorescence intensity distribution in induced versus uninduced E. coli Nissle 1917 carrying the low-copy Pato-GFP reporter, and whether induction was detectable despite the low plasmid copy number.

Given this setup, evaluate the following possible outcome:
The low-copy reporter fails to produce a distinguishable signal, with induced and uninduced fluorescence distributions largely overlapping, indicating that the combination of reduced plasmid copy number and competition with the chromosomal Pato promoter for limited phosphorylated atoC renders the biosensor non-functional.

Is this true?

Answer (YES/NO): NO